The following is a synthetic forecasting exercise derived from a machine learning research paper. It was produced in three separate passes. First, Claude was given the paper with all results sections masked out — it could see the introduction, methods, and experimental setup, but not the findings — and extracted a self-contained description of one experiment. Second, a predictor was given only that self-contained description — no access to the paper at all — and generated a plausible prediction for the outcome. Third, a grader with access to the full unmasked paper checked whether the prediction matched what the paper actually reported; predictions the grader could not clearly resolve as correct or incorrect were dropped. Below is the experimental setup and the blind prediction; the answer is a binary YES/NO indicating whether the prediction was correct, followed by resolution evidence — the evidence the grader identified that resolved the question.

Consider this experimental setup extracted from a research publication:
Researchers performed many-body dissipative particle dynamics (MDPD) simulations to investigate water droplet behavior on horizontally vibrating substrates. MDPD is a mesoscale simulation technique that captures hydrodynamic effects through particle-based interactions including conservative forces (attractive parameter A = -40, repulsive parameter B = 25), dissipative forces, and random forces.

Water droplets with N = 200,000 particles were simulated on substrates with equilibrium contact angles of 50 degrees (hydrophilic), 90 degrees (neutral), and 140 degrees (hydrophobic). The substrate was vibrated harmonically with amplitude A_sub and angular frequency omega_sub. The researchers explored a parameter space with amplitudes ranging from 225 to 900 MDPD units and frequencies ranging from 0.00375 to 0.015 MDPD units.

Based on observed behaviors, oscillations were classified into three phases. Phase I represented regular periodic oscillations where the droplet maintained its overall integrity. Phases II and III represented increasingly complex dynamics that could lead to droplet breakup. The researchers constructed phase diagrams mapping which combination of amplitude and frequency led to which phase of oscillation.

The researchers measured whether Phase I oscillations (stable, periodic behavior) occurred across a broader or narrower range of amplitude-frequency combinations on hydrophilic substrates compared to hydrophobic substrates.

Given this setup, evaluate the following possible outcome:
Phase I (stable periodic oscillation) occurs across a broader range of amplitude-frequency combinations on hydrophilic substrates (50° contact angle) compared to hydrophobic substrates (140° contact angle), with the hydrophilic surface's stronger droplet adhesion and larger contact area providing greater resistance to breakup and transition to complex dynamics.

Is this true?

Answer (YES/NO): NO